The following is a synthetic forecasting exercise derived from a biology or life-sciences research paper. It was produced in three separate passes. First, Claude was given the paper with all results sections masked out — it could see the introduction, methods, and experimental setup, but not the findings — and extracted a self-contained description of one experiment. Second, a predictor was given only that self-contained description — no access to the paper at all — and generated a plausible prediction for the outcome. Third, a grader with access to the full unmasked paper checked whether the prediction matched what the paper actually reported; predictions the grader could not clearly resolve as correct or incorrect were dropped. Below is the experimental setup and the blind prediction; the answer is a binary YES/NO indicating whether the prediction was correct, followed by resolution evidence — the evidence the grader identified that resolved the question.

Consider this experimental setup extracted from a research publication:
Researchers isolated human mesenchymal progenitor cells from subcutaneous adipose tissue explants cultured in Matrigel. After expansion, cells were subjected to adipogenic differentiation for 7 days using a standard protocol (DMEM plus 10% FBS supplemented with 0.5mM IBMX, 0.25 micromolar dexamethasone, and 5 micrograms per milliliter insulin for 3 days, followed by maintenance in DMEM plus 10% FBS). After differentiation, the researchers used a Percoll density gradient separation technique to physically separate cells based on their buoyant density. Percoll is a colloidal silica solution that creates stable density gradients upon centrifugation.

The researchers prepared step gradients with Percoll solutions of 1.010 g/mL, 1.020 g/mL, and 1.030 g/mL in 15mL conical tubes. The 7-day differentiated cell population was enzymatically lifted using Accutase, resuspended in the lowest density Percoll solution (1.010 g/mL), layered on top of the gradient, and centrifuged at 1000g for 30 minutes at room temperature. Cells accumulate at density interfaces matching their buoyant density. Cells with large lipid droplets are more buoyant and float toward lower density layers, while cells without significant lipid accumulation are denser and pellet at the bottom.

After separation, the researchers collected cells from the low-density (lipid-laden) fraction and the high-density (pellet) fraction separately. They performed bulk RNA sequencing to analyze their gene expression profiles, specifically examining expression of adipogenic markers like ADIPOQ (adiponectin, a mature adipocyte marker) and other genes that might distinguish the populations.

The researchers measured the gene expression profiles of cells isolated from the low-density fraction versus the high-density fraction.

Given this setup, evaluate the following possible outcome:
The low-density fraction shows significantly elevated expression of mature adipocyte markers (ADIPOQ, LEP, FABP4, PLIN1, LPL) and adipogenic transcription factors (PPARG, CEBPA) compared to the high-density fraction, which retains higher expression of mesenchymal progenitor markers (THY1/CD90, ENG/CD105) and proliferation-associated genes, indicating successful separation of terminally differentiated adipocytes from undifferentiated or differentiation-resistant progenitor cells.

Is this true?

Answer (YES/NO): YES